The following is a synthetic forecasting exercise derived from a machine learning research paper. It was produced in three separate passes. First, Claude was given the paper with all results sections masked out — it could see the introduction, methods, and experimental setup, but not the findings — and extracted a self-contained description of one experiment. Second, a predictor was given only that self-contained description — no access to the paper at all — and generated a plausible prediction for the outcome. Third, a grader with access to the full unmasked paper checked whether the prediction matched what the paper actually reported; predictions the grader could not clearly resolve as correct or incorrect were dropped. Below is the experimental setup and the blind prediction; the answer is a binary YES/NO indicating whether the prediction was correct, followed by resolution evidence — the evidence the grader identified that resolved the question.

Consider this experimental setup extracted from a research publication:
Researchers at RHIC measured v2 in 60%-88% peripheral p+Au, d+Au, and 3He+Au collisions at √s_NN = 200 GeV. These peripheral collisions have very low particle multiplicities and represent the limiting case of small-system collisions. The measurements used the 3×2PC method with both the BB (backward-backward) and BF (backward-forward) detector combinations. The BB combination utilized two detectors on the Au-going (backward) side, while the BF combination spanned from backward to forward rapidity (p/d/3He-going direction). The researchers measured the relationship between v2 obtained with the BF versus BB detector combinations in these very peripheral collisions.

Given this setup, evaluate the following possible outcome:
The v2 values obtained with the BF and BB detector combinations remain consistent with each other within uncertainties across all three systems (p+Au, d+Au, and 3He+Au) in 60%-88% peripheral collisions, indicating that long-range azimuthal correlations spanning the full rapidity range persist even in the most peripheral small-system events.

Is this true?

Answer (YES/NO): NO